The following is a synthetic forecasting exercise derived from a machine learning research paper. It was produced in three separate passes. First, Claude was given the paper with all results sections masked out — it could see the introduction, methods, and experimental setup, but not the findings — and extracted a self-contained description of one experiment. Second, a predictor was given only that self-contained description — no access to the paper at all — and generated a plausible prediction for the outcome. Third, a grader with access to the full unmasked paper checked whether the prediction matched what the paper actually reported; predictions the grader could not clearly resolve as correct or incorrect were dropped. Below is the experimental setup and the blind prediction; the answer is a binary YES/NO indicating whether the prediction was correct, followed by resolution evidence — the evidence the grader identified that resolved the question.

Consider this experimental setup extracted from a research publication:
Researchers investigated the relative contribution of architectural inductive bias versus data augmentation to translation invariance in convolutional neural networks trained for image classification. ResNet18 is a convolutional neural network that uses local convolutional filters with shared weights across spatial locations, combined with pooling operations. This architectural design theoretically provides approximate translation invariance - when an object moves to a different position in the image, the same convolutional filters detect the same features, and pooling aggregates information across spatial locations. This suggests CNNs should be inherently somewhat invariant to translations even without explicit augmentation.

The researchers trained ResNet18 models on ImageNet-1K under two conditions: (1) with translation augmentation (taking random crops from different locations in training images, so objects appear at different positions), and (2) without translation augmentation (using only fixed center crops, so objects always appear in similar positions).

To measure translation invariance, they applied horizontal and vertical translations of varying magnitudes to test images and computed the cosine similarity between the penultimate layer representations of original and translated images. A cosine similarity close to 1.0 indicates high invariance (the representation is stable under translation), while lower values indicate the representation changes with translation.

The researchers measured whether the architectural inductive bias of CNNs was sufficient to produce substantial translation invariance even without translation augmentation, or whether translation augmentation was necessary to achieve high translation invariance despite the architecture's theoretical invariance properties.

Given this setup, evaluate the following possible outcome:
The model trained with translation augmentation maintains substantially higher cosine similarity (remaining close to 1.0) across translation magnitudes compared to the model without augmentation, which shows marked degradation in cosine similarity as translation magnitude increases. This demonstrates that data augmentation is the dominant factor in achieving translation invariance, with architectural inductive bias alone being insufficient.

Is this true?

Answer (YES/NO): NO